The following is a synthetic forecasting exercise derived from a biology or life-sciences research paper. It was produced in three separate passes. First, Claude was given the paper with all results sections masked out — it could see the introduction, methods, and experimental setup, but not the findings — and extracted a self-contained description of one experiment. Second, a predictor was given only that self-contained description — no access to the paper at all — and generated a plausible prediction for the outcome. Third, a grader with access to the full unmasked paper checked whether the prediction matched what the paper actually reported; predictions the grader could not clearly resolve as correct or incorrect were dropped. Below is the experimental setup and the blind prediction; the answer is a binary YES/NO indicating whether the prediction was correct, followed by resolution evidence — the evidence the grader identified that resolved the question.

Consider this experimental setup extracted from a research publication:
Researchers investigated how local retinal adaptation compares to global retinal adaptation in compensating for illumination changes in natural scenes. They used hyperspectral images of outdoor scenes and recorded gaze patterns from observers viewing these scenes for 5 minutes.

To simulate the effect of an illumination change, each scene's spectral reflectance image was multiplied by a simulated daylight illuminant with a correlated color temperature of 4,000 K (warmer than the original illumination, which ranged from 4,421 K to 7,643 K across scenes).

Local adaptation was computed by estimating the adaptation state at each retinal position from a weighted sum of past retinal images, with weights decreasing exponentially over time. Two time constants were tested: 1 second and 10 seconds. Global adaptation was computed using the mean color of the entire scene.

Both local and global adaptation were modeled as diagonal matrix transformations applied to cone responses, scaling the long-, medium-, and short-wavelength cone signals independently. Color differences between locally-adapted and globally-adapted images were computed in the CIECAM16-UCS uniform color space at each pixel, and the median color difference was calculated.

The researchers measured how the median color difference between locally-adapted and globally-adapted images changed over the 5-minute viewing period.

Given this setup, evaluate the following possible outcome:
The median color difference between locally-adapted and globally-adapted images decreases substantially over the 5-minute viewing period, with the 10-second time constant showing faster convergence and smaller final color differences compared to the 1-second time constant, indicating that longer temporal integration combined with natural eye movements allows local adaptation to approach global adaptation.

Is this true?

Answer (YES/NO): NO